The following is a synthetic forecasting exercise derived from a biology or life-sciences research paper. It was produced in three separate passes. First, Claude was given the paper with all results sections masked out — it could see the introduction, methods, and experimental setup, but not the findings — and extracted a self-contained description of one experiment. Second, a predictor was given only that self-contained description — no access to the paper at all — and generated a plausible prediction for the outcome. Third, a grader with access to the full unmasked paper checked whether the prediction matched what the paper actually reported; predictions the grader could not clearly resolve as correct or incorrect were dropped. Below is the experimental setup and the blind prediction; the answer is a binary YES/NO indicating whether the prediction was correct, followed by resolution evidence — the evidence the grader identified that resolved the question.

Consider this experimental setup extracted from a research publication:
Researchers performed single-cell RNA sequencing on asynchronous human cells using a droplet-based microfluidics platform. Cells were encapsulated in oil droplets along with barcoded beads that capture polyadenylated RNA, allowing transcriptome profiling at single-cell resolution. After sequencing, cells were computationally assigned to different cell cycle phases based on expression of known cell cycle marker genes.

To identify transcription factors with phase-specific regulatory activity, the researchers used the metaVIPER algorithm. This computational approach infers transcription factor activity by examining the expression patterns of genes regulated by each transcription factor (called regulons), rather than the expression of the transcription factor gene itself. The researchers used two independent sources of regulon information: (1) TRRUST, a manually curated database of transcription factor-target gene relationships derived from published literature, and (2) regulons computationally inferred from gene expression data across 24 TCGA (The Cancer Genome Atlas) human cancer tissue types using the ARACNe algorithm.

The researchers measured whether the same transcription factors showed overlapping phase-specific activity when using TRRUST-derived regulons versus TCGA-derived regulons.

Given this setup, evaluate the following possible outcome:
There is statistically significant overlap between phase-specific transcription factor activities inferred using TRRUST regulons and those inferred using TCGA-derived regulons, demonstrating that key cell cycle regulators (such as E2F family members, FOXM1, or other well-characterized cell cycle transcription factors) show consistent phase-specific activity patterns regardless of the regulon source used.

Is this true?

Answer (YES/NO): NO